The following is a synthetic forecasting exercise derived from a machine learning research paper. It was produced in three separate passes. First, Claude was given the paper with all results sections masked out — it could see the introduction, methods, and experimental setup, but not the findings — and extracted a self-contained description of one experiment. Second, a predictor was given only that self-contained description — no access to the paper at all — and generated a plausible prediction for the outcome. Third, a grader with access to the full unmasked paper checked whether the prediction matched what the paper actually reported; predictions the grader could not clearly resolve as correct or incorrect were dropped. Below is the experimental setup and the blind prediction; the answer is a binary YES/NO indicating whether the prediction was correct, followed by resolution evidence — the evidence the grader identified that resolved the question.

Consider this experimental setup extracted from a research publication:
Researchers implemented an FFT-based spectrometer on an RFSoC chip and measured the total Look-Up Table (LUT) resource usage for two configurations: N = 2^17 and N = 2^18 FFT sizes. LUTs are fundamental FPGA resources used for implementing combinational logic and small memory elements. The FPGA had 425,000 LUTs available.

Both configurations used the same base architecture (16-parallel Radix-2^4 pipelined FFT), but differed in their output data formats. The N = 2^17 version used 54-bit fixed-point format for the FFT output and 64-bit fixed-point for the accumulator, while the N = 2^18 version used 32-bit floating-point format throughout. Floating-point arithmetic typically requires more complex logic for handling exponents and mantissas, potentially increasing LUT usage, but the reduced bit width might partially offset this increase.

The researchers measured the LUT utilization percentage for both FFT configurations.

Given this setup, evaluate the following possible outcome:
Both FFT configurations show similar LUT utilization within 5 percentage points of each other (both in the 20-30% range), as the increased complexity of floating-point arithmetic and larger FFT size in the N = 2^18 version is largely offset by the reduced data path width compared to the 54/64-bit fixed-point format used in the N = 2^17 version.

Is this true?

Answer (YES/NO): NO